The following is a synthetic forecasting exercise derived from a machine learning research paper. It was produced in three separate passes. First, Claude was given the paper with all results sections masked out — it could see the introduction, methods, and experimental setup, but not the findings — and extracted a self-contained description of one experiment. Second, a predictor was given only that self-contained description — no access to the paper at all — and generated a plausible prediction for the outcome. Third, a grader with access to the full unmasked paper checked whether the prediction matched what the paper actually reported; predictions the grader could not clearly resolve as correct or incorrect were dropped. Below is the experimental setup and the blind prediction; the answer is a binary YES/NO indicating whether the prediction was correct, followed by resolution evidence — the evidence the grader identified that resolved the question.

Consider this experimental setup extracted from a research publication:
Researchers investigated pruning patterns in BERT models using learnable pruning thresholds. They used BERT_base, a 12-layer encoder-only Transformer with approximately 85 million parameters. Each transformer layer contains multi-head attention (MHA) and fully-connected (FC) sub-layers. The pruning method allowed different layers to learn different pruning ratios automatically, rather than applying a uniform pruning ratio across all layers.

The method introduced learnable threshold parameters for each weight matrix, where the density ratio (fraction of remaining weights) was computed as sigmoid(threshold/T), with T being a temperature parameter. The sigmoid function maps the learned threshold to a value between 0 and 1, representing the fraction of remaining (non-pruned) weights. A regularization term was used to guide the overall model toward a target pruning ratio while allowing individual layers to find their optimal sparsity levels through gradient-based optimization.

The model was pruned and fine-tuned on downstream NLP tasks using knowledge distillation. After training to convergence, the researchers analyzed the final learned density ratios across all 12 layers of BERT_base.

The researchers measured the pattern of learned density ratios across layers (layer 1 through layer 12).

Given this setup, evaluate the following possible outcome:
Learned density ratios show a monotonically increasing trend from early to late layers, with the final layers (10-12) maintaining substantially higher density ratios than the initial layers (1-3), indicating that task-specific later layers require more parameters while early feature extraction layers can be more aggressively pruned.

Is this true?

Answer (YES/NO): NO